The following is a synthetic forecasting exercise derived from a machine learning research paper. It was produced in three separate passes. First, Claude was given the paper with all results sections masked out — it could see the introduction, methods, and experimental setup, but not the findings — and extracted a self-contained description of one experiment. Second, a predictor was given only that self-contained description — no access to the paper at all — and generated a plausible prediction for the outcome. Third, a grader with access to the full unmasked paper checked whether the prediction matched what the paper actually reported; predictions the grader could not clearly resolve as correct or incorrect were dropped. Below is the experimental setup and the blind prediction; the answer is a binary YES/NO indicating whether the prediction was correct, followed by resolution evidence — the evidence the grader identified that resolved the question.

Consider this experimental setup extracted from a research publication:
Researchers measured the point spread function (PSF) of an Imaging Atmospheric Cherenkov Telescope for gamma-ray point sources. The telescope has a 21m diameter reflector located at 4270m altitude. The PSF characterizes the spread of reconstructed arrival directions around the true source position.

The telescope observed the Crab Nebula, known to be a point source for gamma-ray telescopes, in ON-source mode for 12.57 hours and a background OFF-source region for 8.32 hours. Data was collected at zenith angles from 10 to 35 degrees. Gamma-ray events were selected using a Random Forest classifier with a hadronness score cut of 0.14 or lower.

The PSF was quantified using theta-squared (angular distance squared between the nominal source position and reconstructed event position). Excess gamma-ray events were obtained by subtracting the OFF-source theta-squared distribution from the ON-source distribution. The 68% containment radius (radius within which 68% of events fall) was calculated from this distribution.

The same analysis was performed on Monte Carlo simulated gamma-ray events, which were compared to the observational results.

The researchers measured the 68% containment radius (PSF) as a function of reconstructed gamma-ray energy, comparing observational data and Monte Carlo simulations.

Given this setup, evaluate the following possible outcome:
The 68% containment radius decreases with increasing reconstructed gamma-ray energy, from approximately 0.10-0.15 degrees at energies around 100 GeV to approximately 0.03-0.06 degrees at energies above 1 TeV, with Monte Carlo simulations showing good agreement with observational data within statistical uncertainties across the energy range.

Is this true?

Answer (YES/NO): NO